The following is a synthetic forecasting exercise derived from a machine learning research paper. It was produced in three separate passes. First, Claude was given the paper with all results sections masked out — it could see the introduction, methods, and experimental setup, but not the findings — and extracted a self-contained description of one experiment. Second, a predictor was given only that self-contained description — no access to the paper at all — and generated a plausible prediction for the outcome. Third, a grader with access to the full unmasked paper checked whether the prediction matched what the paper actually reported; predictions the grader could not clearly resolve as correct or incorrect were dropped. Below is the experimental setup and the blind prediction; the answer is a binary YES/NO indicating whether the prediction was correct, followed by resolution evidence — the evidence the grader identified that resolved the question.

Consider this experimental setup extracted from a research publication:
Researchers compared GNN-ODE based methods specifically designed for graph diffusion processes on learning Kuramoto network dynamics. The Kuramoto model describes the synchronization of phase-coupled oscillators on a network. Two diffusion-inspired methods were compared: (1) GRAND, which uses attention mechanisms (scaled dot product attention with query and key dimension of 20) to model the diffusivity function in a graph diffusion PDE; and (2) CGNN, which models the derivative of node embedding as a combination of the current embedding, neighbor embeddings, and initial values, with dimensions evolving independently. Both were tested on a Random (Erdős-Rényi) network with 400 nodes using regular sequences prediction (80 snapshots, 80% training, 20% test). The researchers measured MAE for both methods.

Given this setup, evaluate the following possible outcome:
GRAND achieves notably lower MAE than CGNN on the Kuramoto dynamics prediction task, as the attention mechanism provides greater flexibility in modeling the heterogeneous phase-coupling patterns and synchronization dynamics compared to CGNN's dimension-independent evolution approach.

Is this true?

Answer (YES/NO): NO